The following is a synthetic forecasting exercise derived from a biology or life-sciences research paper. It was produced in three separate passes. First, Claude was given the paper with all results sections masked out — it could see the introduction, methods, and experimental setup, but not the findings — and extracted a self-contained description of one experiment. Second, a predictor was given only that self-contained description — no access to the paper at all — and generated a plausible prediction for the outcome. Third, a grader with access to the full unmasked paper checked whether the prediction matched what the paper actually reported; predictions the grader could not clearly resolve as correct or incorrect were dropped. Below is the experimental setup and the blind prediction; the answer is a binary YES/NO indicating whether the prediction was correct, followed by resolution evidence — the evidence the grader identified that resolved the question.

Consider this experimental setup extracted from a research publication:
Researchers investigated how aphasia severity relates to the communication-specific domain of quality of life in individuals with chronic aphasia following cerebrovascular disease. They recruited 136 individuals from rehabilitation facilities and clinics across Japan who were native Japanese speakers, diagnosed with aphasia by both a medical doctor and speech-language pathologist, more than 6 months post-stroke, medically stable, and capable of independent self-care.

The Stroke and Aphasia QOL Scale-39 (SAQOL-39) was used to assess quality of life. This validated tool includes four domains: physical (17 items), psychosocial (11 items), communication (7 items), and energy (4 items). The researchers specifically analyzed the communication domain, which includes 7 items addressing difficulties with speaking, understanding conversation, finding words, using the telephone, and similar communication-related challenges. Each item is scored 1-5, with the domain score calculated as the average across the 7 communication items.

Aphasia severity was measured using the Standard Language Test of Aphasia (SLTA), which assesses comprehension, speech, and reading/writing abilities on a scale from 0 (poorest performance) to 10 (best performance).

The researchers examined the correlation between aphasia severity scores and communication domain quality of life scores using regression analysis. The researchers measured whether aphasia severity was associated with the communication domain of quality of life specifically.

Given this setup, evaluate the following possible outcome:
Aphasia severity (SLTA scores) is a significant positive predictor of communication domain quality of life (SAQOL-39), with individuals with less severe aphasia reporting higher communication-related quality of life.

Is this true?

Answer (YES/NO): YES